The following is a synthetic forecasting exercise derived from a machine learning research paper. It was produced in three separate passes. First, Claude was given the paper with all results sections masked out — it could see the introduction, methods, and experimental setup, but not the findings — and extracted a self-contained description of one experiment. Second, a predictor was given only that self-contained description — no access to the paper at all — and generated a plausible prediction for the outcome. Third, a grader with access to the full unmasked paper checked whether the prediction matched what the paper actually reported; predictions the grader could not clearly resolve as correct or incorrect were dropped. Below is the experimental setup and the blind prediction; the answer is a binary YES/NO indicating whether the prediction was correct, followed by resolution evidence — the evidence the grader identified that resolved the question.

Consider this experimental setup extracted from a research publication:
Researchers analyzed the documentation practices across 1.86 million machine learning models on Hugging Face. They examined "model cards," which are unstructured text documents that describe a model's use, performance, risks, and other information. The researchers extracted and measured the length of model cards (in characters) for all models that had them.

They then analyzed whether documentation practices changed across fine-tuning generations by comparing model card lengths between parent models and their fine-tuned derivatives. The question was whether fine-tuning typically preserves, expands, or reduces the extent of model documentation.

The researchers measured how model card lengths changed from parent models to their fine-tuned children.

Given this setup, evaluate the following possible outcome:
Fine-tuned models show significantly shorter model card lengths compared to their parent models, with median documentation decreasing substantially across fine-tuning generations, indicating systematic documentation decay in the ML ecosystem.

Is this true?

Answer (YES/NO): YES